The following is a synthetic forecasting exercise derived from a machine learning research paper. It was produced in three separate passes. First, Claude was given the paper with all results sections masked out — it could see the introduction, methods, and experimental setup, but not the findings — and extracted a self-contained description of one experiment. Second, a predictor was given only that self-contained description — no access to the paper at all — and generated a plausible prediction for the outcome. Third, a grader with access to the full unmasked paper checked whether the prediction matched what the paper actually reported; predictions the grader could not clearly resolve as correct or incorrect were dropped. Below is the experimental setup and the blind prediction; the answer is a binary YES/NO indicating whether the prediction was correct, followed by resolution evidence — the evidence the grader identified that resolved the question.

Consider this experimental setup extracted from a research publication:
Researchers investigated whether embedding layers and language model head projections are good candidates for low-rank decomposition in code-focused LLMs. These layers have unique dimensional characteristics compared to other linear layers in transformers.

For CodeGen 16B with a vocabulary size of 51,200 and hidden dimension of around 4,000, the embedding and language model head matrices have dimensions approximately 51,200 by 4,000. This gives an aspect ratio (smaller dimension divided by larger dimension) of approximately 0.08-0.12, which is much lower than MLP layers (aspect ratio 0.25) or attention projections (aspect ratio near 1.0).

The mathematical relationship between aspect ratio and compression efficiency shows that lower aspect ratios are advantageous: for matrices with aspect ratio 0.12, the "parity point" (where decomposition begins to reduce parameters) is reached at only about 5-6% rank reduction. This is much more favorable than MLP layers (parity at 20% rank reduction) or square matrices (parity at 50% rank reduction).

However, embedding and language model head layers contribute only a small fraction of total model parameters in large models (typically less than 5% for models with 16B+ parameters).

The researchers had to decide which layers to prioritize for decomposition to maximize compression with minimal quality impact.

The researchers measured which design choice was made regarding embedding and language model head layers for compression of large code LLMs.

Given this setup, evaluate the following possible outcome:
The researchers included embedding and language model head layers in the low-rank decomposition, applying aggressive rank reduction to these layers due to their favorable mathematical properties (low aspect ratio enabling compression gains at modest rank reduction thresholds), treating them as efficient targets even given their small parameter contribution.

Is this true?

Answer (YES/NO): NO